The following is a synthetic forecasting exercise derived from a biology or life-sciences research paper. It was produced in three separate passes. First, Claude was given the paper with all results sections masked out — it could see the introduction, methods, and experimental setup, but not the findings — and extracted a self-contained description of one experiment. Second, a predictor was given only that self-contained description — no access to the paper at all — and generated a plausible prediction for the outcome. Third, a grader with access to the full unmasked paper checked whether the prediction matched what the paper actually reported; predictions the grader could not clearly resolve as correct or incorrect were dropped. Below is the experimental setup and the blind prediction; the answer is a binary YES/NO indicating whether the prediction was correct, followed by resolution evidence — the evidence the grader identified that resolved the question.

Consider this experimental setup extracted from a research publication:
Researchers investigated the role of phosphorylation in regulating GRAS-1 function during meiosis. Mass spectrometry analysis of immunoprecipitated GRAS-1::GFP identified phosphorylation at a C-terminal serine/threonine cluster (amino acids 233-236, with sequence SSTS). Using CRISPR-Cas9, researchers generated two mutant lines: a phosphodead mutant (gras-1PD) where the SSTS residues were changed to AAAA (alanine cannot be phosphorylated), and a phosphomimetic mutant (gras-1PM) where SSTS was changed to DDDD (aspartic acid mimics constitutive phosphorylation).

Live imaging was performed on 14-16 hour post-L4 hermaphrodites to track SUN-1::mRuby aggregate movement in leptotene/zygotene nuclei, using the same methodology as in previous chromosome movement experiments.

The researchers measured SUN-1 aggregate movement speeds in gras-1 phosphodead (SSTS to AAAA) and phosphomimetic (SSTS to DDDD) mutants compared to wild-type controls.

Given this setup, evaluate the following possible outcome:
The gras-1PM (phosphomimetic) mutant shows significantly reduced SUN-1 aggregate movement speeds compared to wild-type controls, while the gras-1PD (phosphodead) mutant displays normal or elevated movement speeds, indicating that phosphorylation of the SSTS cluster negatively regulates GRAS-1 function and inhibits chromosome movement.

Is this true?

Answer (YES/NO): NO